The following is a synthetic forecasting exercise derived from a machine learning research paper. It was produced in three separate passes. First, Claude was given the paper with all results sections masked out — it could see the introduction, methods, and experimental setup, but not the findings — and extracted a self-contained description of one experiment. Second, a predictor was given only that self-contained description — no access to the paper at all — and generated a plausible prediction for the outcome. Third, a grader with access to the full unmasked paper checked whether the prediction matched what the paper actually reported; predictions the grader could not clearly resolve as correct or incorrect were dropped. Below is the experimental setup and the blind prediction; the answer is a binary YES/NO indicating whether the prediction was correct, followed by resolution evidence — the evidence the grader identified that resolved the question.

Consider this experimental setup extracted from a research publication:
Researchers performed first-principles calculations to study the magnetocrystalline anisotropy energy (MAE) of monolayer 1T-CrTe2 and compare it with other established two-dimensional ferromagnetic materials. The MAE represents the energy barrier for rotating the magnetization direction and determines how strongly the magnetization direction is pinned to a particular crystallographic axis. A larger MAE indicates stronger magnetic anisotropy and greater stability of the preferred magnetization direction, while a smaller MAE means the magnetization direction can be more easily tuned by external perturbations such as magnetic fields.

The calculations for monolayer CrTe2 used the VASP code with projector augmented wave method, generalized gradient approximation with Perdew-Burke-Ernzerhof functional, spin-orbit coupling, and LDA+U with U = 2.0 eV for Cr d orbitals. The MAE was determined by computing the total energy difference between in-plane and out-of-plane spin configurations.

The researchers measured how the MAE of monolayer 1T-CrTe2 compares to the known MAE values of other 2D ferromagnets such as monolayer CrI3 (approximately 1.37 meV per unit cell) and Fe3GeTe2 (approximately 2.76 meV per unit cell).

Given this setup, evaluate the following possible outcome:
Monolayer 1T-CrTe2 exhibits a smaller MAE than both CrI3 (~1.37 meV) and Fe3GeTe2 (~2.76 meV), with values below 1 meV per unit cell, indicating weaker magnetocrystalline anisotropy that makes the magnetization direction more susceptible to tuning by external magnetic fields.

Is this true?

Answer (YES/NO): YES